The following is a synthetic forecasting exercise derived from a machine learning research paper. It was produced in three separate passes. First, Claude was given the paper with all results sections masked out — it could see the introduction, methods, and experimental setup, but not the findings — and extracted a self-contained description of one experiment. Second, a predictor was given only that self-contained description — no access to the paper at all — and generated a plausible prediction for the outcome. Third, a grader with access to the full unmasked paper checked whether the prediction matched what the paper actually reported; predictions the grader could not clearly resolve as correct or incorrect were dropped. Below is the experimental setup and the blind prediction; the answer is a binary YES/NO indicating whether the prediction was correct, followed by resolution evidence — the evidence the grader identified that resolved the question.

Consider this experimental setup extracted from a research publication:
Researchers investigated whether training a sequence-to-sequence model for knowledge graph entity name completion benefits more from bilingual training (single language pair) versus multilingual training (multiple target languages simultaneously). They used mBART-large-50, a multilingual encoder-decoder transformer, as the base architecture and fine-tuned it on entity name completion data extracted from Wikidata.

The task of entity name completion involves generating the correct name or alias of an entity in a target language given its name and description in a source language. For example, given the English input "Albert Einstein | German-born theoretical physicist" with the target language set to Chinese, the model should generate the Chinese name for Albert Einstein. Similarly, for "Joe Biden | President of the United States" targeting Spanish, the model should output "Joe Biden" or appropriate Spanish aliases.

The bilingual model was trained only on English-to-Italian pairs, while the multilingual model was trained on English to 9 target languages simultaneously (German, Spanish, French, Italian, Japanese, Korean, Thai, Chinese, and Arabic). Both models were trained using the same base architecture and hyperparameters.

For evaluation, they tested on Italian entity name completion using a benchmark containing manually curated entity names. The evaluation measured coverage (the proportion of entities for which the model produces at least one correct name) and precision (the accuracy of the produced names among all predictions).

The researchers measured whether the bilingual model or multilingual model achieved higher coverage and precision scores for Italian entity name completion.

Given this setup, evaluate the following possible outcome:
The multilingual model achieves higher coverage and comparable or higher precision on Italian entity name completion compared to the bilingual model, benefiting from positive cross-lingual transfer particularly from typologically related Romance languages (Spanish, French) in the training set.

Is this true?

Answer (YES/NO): YES